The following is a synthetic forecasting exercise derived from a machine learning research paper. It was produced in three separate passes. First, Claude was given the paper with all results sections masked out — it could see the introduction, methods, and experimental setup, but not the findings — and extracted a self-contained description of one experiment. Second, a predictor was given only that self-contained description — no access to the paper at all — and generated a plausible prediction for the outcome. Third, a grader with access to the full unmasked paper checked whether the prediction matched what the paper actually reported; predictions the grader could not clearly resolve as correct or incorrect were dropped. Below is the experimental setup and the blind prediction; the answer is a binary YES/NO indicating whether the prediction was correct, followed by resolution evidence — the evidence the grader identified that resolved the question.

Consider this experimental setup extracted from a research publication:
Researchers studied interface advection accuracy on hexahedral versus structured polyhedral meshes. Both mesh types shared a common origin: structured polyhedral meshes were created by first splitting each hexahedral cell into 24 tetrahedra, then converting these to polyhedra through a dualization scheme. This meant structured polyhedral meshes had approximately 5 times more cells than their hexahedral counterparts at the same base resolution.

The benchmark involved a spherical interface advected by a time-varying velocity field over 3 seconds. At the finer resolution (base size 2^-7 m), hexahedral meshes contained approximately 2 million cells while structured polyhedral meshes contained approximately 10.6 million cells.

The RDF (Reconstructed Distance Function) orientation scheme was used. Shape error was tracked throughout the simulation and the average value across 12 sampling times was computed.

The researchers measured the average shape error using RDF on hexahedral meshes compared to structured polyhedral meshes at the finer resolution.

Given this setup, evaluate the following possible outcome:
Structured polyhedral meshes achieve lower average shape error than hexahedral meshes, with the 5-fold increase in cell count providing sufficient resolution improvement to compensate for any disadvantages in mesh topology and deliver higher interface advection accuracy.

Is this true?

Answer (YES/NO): YES